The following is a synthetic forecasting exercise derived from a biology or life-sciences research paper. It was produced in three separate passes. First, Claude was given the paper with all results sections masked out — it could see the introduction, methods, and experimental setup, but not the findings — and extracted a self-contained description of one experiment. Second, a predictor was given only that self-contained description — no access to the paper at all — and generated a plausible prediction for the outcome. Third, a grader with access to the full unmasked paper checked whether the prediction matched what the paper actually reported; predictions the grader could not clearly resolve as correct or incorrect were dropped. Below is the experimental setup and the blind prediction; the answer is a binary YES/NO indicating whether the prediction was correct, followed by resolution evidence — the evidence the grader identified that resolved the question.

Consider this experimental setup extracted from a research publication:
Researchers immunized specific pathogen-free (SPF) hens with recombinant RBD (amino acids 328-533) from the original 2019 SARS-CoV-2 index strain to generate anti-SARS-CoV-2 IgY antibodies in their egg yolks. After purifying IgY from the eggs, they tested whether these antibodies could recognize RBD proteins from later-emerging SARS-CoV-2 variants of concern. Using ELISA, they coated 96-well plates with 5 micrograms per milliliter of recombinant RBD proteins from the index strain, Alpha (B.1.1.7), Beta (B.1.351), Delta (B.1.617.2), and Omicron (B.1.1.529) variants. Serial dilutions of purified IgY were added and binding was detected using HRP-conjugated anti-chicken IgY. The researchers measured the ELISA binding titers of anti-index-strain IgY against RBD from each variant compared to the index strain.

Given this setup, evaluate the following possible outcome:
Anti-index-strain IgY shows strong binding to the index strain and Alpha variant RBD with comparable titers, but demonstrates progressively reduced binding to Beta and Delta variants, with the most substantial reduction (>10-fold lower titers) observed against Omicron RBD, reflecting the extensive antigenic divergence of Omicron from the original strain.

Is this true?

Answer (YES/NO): NO